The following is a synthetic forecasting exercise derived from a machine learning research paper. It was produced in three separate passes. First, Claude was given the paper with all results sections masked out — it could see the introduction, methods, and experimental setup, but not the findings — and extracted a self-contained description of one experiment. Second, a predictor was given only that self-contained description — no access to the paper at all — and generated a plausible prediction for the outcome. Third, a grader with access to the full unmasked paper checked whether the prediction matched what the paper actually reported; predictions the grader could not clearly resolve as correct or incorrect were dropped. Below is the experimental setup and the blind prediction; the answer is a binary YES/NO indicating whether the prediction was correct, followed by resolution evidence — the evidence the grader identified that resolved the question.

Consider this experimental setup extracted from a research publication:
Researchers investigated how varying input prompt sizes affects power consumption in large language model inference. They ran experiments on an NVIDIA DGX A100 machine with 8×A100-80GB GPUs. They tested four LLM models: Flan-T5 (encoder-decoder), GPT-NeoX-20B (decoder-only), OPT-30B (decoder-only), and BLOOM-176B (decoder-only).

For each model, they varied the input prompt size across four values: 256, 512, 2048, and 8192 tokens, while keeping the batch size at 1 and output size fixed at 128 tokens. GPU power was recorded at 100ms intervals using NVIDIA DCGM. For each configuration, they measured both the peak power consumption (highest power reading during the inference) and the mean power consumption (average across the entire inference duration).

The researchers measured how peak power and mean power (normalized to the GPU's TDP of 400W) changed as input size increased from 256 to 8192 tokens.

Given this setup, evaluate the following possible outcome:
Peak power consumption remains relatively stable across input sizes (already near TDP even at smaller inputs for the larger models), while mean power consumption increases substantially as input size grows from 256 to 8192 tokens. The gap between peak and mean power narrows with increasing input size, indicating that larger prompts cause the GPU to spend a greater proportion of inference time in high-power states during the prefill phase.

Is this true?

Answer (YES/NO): NO